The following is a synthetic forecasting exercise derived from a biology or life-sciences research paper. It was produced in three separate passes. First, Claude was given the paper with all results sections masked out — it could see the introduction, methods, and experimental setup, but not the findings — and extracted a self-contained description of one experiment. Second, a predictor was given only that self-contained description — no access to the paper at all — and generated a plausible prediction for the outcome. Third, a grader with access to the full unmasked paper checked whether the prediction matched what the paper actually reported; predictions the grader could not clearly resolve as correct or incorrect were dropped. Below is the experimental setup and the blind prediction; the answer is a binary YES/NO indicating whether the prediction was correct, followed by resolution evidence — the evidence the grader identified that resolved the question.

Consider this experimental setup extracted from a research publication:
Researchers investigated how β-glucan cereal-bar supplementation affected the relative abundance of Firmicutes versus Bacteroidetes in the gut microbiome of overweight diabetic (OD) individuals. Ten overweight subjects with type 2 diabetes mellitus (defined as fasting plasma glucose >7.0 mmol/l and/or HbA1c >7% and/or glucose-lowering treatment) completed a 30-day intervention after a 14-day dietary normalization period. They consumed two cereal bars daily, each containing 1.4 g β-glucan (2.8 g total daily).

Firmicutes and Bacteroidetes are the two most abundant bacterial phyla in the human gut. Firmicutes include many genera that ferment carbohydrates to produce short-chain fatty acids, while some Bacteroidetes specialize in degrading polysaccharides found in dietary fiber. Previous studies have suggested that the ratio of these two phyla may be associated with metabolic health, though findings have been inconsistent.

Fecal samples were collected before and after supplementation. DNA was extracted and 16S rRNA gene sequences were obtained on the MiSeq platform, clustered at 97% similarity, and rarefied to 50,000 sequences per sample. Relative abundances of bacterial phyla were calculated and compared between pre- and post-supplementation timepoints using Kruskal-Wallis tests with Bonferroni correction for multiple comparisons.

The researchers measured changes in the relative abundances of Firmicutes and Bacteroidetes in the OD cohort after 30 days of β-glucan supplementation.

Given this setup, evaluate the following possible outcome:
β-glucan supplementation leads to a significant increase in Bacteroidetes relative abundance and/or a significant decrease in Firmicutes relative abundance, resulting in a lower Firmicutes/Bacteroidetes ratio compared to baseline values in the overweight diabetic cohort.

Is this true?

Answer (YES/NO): NO